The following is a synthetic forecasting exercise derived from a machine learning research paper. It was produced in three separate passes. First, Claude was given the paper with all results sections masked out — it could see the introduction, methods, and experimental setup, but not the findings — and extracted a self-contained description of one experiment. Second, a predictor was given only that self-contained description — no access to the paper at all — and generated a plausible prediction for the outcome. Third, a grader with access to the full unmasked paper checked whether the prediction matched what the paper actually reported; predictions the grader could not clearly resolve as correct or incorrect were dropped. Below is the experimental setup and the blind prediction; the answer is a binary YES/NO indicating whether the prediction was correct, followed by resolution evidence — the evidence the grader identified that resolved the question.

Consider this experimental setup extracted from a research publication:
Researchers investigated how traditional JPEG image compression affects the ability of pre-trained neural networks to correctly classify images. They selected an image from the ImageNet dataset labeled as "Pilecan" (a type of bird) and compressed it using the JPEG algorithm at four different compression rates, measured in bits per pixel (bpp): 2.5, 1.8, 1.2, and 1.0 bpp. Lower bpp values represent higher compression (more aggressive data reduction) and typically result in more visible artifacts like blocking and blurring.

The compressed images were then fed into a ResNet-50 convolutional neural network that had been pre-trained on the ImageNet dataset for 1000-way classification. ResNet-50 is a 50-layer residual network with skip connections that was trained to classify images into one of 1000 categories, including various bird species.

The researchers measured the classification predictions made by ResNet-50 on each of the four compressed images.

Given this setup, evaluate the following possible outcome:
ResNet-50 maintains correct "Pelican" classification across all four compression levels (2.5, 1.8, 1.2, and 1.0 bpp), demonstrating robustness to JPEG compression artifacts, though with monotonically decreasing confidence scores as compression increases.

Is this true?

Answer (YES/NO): NO